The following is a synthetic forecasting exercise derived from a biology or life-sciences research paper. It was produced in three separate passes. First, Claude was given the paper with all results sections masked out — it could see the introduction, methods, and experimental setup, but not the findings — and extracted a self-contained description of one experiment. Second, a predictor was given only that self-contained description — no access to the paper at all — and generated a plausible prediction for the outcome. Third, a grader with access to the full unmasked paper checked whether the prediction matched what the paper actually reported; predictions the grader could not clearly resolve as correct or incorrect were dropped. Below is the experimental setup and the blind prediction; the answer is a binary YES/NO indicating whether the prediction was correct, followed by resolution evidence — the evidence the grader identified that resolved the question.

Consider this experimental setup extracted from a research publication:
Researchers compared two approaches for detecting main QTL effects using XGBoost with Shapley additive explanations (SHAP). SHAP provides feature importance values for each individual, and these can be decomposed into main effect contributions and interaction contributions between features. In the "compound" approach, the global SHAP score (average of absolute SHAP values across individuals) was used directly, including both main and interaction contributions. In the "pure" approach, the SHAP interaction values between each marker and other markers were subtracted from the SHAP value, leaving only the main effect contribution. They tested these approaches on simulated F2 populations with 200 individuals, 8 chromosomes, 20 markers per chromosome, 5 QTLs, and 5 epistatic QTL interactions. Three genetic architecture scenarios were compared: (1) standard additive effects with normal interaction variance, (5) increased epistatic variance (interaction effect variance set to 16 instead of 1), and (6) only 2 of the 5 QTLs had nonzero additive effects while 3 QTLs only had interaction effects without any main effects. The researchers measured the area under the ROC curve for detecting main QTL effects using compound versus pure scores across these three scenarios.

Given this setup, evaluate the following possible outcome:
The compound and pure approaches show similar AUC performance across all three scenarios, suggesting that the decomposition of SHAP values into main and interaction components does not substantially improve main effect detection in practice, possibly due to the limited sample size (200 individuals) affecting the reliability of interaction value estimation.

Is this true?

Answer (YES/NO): YES